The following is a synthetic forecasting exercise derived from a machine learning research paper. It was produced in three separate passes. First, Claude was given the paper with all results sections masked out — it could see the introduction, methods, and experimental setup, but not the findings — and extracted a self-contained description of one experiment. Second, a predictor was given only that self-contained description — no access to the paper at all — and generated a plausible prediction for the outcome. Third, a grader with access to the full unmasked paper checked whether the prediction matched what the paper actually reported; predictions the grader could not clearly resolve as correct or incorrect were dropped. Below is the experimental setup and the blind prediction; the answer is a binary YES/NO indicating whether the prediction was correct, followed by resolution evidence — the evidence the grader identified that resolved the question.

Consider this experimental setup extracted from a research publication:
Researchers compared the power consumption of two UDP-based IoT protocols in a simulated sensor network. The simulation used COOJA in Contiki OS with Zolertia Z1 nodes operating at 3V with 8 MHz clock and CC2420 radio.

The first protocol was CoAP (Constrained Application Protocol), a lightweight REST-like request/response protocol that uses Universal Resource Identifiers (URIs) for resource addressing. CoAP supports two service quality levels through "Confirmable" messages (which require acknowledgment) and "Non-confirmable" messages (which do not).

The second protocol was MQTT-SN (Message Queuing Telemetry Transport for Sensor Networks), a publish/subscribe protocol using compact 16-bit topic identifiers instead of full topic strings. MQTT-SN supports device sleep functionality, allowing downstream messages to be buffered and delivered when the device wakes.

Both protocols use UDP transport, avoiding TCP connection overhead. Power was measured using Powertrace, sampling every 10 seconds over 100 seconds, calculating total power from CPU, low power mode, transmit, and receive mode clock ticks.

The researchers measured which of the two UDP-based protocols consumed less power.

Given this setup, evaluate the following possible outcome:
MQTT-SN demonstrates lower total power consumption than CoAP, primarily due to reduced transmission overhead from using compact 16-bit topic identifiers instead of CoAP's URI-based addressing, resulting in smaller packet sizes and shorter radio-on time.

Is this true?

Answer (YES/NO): NO